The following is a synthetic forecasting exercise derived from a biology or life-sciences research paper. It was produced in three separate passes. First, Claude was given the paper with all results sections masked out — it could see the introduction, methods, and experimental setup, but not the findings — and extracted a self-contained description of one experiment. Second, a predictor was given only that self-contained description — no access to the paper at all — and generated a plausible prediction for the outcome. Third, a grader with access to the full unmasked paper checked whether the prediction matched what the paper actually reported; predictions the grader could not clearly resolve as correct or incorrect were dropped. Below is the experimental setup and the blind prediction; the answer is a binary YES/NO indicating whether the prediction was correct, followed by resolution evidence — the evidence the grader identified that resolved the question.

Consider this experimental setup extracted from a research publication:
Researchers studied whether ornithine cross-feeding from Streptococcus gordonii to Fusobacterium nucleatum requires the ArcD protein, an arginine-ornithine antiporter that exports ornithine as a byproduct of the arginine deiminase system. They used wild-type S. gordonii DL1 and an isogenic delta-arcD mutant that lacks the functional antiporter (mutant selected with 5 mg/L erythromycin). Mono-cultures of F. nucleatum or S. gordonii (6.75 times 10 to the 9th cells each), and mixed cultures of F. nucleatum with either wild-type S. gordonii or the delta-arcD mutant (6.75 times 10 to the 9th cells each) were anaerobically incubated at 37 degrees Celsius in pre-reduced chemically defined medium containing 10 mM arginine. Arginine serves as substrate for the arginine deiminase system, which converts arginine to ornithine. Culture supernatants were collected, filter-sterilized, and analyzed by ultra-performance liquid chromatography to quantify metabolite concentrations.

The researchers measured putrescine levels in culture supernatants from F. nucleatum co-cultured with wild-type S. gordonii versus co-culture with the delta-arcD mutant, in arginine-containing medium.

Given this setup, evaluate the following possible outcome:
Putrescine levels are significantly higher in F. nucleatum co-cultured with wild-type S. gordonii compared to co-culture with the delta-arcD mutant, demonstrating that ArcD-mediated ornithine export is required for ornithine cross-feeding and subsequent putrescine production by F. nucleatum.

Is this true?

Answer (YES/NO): YES